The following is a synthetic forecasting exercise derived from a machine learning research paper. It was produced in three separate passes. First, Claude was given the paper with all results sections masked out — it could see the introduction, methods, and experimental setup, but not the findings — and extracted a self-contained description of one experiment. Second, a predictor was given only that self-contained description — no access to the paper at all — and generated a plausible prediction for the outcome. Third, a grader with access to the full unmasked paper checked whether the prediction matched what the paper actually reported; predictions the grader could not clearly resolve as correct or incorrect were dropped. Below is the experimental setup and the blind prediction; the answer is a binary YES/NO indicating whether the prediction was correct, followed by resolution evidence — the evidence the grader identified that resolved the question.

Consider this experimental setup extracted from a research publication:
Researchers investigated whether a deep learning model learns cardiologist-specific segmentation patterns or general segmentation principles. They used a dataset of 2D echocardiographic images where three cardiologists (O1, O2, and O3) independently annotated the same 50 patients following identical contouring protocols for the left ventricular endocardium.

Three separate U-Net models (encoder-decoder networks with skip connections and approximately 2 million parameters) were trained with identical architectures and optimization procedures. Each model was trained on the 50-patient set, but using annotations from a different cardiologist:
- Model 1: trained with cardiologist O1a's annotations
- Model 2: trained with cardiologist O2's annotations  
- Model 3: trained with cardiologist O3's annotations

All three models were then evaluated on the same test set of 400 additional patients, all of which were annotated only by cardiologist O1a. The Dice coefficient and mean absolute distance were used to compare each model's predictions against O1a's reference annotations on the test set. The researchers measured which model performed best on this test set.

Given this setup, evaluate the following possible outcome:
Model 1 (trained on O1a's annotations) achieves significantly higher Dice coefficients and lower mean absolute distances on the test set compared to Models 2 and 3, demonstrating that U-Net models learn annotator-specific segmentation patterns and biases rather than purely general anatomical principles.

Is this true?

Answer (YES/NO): YES